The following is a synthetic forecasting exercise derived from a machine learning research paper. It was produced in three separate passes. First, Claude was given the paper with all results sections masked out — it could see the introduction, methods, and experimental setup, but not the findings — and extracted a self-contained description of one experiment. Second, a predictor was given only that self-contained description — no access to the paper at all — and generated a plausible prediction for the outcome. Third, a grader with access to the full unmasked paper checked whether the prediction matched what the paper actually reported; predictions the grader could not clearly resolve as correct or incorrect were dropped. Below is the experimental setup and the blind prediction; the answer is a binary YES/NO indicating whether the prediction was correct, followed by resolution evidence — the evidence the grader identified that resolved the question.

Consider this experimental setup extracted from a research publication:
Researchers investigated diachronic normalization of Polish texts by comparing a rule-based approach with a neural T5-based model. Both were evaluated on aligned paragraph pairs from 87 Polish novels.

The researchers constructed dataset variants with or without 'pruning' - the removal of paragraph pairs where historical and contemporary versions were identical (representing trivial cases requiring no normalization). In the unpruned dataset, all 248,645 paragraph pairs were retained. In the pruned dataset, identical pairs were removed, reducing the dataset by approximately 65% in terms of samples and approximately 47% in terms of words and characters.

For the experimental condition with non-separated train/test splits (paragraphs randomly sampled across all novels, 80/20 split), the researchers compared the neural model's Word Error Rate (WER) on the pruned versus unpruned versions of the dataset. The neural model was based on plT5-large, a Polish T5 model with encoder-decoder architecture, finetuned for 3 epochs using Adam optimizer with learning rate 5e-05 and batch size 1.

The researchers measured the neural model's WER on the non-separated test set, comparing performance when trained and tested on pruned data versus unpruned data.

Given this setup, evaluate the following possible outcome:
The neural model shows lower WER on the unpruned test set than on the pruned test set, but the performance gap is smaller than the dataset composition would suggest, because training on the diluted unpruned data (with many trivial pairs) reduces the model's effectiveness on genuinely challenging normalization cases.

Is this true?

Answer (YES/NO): YES